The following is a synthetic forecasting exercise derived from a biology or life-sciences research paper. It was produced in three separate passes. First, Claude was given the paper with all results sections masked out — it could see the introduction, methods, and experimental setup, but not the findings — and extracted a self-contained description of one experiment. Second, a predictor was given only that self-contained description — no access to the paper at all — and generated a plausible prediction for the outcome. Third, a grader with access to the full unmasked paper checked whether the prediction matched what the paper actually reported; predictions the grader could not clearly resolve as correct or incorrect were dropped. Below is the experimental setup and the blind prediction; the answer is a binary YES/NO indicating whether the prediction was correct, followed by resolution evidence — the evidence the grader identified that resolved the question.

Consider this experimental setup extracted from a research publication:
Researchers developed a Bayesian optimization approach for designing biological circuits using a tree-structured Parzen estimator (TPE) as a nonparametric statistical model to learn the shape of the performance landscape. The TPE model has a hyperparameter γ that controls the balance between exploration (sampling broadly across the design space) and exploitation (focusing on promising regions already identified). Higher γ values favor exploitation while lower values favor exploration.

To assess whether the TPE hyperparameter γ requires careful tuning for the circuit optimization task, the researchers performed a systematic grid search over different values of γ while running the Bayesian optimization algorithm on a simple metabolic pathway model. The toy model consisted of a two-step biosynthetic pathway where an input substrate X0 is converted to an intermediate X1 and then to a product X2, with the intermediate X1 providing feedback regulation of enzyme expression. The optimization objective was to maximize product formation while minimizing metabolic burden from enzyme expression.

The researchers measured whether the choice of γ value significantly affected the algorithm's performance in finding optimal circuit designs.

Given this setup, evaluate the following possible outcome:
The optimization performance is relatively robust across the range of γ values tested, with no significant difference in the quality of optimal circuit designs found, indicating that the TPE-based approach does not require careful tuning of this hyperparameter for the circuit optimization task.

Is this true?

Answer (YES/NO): YES